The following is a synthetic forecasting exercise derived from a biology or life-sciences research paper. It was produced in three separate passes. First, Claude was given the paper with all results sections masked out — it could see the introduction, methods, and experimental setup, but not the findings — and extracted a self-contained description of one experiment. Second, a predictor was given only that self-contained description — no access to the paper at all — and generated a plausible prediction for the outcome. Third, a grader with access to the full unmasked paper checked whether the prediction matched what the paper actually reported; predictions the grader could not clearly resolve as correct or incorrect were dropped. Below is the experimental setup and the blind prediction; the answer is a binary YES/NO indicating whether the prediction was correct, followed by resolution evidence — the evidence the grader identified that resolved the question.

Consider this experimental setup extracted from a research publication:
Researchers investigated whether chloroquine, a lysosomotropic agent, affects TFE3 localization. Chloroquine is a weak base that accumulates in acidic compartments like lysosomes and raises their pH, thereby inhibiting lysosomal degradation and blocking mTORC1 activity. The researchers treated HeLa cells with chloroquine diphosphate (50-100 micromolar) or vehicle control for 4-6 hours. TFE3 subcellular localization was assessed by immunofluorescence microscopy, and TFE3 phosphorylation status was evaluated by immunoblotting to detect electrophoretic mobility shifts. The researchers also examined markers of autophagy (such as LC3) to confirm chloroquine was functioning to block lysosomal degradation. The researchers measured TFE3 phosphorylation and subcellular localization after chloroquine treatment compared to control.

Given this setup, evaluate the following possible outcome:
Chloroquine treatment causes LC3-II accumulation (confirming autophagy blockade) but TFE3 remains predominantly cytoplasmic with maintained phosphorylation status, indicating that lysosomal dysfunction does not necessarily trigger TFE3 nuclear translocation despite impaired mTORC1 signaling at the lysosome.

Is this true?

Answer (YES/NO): NO